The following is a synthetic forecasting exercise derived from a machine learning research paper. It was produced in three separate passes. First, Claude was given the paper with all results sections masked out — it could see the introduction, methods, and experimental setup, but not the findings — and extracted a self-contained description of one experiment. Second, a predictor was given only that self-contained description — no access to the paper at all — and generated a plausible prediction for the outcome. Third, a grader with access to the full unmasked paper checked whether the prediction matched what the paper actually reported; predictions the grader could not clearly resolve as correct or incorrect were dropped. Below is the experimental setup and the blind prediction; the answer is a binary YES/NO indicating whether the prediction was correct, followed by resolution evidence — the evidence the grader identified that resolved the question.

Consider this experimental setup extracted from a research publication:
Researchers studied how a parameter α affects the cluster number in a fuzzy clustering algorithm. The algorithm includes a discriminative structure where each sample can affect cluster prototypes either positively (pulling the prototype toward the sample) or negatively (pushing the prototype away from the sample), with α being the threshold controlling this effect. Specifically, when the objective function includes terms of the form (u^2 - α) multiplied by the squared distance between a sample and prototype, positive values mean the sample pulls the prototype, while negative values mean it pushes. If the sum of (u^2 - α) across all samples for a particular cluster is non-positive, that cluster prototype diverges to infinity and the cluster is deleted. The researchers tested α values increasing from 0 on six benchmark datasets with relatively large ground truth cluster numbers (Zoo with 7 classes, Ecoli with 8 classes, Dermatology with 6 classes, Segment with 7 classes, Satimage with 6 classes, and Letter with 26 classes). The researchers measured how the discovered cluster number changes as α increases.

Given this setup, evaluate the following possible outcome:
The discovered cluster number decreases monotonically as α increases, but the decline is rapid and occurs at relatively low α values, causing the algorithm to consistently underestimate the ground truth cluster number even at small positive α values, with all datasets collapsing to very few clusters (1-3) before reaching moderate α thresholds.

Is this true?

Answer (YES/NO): NO